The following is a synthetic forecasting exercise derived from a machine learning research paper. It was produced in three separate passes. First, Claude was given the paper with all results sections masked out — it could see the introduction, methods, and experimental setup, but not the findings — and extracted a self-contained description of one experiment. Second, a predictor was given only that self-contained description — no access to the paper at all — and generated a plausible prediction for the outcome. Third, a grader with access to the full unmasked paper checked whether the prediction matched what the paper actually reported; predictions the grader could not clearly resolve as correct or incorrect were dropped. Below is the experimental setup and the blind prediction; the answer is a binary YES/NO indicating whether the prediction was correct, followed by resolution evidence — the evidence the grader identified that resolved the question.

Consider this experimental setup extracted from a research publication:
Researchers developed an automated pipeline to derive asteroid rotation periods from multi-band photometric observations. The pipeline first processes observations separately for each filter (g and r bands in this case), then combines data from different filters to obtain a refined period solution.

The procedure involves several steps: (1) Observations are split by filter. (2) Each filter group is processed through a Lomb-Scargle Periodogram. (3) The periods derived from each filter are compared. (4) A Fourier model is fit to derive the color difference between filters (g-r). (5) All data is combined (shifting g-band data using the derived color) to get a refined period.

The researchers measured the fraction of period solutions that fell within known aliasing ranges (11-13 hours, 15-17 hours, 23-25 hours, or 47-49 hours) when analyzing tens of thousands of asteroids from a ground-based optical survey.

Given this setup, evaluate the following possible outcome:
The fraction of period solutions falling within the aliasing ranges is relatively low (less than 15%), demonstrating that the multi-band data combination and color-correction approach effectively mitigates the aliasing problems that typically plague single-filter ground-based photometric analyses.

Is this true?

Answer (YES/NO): NO